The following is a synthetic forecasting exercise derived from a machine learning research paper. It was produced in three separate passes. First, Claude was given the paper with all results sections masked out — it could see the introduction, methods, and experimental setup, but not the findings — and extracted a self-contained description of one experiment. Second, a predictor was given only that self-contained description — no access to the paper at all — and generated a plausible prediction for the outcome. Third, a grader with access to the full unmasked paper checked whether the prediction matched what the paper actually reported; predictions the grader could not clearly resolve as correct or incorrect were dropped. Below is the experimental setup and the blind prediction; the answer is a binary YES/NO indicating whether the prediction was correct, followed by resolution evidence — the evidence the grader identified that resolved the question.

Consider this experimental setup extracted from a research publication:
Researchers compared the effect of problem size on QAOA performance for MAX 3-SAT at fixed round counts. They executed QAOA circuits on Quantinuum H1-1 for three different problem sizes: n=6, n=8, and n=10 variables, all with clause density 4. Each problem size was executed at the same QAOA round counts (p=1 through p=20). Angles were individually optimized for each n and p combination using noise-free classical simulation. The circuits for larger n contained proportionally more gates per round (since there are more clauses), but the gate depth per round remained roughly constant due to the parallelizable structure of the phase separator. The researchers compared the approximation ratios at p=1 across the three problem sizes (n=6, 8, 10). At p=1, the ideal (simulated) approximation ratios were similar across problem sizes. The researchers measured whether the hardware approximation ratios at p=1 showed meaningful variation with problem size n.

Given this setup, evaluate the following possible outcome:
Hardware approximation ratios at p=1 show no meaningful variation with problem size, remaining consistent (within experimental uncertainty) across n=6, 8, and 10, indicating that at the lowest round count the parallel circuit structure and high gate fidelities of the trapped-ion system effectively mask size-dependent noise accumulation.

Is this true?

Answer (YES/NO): YES